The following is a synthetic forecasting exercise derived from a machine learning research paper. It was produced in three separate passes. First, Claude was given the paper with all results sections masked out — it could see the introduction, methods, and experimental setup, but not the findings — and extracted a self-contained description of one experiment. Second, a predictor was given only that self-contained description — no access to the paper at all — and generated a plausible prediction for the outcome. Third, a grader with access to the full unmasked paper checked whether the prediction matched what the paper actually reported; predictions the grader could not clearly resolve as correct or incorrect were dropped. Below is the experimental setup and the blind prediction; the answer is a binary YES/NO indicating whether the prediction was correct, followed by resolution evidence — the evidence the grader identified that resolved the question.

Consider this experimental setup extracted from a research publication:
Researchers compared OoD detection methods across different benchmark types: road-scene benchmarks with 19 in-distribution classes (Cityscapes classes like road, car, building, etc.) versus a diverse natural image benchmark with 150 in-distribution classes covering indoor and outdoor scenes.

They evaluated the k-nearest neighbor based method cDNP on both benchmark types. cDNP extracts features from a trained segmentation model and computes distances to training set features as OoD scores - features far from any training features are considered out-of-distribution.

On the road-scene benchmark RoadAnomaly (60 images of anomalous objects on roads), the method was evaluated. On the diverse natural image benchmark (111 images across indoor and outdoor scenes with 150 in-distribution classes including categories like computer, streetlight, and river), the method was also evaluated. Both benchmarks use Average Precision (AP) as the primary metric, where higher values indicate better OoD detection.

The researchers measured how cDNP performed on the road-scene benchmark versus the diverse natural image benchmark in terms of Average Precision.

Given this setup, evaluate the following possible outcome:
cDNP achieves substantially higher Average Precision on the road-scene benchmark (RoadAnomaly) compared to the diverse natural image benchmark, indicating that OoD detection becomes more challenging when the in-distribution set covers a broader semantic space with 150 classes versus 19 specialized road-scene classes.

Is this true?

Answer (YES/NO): YES